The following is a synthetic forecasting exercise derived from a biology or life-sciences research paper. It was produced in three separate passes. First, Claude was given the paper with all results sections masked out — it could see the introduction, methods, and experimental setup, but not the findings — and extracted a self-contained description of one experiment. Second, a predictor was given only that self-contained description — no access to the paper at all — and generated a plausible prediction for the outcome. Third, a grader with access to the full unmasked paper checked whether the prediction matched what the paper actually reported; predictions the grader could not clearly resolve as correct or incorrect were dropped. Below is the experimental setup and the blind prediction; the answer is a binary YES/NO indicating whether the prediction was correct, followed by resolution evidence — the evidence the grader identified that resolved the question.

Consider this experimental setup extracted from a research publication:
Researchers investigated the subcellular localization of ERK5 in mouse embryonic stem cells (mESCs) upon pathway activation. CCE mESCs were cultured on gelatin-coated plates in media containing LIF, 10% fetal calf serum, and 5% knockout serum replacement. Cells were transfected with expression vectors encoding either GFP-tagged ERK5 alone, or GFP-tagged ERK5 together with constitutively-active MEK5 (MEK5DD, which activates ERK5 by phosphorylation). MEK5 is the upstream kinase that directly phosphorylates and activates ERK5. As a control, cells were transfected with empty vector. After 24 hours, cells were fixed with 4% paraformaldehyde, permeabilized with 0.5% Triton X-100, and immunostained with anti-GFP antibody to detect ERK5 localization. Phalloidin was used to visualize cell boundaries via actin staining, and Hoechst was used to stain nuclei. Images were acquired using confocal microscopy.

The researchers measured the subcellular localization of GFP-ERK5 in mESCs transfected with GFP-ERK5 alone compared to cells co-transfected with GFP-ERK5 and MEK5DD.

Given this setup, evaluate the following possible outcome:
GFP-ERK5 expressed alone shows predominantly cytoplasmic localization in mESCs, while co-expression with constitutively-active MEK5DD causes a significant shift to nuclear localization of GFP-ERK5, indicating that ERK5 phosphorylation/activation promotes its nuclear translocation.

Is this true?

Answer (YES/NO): YES